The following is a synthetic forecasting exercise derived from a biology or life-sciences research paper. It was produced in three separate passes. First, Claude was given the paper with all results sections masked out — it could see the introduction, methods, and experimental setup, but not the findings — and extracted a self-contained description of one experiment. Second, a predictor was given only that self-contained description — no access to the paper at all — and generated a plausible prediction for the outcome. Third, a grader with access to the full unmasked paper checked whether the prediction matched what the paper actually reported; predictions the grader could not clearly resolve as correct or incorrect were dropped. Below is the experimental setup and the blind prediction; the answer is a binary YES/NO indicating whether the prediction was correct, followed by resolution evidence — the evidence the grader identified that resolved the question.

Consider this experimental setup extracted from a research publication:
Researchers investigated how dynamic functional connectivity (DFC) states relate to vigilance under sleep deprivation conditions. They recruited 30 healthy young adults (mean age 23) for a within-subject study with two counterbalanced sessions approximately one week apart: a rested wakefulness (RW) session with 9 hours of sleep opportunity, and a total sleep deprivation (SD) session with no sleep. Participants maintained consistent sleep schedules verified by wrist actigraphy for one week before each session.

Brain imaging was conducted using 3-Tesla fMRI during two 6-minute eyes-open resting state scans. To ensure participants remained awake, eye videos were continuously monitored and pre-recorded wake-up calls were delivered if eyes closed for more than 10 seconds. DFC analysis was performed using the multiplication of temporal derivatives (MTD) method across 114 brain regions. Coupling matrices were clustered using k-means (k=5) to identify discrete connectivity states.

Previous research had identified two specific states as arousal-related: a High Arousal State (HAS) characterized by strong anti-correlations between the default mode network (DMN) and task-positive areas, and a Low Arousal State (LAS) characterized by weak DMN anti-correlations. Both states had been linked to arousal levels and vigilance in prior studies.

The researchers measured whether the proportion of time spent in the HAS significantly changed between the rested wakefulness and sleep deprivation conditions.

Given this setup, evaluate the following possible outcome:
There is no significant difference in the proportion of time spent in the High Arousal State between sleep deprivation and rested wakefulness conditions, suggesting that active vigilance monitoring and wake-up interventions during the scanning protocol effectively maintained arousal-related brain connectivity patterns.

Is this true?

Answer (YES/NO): YES